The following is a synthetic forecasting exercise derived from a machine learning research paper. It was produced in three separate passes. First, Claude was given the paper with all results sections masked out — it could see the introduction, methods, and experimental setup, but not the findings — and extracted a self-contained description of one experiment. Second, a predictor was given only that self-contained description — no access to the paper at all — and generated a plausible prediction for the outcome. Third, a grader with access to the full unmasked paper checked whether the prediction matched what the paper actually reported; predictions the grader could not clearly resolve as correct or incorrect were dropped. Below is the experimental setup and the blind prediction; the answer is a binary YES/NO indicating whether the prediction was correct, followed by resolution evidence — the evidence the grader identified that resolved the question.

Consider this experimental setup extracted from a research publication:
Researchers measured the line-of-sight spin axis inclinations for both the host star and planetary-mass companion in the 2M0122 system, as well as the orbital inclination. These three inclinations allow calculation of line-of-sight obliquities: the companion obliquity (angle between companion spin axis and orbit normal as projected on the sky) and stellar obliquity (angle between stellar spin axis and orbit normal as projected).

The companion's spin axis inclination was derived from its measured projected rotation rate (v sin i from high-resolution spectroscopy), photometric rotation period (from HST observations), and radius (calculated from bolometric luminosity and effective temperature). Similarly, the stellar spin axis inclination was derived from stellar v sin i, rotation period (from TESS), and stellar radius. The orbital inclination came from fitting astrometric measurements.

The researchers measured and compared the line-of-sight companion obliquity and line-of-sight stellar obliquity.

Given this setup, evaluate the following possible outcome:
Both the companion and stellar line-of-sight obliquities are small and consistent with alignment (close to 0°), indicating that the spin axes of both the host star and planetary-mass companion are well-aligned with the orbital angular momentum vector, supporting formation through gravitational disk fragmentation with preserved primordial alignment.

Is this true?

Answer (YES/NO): NO